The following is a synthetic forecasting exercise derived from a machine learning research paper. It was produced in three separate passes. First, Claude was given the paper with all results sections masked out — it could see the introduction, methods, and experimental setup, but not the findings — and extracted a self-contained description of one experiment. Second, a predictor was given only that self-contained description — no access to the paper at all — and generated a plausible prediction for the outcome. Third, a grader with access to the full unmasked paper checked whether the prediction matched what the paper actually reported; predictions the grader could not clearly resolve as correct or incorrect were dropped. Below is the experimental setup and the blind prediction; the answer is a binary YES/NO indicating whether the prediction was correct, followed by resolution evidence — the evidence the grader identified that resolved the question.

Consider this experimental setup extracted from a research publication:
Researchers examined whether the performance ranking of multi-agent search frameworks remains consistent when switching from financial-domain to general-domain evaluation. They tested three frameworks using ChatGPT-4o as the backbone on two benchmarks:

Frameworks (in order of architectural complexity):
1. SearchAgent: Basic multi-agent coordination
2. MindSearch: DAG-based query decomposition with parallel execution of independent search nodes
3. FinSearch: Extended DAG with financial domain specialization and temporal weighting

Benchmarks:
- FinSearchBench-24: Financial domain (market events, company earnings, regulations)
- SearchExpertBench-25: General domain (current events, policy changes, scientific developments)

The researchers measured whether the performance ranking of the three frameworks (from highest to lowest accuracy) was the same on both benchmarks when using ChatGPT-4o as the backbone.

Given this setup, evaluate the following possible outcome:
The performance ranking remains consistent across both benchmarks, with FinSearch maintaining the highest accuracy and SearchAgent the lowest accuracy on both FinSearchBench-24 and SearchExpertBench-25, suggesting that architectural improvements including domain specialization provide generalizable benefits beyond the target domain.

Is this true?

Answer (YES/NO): YES